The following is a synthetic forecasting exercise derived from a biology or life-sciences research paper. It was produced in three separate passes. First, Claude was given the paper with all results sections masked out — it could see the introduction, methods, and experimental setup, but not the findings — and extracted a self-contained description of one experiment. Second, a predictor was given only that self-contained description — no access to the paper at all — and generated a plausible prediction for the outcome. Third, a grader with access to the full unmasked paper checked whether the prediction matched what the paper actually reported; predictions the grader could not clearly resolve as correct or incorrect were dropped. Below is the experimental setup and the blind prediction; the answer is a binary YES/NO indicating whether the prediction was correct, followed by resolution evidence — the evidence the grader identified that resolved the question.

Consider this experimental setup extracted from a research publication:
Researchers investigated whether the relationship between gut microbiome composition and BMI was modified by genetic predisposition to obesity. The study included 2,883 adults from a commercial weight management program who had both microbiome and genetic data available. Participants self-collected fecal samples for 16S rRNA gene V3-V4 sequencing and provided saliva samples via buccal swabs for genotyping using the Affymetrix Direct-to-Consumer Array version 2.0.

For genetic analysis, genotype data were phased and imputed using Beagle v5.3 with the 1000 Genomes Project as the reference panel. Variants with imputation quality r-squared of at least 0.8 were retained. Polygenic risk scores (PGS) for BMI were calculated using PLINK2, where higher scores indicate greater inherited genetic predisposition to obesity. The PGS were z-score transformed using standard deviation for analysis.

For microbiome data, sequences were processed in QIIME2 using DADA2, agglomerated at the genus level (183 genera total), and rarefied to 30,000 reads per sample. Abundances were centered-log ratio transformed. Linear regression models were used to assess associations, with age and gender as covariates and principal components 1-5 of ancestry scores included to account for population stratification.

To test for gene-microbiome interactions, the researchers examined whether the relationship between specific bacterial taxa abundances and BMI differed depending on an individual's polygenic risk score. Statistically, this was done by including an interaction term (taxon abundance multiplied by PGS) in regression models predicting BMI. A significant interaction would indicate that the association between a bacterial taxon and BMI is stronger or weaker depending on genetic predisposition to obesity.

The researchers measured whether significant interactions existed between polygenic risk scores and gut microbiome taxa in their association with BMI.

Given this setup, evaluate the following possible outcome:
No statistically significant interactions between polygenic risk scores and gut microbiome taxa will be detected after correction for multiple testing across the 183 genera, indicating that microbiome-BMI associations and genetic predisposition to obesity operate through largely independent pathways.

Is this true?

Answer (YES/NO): NO